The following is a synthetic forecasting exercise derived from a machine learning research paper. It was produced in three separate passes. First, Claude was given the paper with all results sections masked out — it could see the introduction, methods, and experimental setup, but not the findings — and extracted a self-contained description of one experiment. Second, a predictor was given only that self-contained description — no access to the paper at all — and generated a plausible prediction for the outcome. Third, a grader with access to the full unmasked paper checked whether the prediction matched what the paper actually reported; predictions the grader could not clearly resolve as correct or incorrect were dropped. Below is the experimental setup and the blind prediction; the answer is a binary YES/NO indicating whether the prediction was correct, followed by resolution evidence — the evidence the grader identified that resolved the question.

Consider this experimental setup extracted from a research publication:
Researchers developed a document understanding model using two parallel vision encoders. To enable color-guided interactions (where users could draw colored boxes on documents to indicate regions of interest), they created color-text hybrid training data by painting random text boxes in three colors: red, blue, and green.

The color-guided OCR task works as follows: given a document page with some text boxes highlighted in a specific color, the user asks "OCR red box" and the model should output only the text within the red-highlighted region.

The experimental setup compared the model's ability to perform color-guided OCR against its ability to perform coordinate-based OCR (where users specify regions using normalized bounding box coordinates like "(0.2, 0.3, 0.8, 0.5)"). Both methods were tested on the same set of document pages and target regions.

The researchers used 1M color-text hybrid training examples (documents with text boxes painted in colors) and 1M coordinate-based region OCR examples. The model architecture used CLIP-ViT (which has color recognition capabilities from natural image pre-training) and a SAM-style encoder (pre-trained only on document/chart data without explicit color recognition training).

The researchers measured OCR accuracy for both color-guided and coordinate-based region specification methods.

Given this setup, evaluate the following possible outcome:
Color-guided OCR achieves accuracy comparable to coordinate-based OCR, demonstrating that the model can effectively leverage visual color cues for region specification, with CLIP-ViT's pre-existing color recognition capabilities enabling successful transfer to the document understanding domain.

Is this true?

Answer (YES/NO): NO